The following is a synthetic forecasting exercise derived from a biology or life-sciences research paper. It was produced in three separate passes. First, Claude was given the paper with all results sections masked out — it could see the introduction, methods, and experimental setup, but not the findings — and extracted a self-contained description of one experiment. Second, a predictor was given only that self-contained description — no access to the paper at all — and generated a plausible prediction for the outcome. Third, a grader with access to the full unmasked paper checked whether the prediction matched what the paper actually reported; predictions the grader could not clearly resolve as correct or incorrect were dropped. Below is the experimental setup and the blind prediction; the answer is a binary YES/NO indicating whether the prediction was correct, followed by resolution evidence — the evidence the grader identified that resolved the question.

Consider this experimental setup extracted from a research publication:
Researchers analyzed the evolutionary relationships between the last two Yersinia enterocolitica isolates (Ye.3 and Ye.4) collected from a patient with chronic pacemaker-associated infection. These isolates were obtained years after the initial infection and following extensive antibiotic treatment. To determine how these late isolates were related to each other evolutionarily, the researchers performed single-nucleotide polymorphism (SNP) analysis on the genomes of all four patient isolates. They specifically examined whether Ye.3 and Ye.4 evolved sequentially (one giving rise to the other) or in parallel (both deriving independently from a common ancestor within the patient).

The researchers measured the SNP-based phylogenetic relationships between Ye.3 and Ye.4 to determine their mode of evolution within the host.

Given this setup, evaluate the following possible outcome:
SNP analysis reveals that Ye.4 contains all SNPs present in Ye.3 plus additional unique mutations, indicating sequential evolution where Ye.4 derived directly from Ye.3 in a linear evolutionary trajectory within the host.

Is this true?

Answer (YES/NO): NO